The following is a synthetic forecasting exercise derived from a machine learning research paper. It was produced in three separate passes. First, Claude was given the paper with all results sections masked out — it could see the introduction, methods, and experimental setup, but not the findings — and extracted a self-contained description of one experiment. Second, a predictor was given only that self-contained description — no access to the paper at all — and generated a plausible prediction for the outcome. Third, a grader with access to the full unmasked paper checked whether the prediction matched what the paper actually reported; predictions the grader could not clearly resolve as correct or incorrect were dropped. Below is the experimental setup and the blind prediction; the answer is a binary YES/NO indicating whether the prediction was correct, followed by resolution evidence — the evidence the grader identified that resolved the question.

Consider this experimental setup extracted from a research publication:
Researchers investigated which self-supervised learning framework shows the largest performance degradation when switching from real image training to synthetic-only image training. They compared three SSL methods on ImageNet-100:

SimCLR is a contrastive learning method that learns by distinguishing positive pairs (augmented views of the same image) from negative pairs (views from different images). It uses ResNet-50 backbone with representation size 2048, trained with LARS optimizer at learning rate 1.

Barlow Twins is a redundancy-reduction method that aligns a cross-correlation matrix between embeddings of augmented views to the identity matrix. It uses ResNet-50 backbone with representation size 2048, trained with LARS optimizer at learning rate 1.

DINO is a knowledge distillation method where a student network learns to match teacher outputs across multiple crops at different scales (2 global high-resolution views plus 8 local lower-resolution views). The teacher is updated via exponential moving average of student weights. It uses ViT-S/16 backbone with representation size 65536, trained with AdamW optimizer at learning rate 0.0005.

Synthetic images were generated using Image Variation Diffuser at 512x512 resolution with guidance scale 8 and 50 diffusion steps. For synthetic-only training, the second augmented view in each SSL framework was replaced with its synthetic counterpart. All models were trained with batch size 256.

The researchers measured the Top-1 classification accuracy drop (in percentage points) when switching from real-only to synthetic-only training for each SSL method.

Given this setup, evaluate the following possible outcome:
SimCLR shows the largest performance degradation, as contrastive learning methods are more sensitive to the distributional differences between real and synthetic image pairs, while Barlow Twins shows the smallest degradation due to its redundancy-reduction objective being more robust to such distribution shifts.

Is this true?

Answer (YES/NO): NO